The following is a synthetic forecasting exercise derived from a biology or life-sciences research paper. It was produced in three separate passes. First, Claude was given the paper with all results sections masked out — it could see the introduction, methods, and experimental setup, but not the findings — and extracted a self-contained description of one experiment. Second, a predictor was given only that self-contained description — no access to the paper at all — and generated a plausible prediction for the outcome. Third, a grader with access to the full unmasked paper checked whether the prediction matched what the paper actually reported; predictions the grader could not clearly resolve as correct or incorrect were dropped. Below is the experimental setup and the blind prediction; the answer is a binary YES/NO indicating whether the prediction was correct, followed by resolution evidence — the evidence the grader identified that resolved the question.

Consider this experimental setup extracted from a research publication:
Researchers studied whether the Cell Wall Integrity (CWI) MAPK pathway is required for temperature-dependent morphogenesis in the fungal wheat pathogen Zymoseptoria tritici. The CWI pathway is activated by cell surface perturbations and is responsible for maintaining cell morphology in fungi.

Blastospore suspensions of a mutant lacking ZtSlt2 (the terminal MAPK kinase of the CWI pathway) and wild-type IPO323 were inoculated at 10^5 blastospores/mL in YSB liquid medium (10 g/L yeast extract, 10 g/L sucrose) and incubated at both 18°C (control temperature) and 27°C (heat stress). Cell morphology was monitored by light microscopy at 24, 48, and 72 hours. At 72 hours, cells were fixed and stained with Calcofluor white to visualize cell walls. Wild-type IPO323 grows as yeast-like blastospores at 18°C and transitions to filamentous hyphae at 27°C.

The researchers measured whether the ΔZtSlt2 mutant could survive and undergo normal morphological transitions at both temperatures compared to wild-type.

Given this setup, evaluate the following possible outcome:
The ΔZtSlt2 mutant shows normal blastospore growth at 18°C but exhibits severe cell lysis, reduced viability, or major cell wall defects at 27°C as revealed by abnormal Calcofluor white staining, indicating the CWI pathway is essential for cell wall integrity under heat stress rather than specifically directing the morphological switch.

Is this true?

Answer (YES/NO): NO